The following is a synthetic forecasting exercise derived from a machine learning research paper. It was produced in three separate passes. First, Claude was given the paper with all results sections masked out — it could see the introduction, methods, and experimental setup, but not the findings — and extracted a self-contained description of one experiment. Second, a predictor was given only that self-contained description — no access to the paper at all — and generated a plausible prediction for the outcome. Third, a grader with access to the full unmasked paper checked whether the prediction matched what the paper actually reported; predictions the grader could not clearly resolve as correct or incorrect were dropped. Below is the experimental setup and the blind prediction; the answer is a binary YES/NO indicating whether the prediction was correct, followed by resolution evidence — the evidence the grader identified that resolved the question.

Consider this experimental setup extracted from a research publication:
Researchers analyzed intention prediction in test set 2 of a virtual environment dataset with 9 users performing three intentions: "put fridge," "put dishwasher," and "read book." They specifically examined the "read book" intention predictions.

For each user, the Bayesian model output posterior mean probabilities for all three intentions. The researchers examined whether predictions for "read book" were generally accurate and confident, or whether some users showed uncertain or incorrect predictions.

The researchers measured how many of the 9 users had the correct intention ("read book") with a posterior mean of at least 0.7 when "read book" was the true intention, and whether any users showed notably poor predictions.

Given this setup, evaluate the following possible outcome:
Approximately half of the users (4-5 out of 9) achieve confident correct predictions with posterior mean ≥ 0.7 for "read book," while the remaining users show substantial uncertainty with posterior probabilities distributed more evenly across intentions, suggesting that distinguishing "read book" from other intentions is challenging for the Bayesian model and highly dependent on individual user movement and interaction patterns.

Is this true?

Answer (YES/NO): NO